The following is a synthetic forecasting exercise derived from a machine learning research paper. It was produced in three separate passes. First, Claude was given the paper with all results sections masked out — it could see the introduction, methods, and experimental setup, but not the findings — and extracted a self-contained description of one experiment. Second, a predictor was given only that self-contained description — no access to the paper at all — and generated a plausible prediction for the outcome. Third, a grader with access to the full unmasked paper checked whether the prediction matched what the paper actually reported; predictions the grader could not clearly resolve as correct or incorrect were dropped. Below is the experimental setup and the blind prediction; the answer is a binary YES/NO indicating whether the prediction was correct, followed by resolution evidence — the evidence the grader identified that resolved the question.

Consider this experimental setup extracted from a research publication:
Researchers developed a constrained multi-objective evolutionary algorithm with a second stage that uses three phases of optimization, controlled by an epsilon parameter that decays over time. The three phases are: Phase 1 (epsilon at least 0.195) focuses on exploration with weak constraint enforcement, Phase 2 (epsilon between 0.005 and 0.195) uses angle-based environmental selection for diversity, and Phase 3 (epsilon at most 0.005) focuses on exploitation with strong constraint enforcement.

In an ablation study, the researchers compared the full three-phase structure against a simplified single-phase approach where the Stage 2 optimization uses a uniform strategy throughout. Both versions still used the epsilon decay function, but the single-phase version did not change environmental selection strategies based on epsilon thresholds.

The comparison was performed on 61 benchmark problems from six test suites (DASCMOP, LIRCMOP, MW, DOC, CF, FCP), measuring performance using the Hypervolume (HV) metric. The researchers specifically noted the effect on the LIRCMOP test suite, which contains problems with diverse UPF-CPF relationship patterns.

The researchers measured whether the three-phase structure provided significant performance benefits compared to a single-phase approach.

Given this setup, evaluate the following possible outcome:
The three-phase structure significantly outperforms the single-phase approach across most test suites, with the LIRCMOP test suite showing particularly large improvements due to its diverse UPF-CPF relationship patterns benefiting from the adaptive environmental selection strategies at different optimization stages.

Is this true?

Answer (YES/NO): NO